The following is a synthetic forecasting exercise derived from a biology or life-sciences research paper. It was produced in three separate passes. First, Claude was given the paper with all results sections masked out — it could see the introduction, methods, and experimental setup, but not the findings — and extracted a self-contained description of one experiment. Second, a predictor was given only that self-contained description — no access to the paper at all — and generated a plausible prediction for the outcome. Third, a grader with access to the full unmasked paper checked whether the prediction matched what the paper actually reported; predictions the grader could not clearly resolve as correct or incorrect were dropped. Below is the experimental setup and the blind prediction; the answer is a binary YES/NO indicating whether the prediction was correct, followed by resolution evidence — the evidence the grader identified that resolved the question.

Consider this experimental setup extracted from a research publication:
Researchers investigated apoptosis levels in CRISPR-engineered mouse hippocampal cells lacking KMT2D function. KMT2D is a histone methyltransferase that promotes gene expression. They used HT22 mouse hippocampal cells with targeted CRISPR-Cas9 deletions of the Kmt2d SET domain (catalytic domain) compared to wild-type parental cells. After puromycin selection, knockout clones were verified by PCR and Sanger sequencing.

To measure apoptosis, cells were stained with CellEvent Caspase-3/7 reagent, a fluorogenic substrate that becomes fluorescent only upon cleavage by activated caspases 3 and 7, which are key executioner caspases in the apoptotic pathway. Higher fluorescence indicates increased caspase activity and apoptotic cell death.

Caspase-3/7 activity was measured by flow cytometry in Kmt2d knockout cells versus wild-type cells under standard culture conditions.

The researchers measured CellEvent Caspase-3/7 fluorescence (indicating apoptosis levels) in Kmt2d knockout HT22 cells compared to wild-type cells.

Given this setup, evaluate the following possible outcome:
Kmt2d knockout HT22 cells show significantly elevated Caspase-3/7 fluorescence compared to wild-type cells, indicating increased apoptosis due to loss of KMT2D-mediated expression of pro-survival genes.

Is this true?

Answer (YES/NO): YES